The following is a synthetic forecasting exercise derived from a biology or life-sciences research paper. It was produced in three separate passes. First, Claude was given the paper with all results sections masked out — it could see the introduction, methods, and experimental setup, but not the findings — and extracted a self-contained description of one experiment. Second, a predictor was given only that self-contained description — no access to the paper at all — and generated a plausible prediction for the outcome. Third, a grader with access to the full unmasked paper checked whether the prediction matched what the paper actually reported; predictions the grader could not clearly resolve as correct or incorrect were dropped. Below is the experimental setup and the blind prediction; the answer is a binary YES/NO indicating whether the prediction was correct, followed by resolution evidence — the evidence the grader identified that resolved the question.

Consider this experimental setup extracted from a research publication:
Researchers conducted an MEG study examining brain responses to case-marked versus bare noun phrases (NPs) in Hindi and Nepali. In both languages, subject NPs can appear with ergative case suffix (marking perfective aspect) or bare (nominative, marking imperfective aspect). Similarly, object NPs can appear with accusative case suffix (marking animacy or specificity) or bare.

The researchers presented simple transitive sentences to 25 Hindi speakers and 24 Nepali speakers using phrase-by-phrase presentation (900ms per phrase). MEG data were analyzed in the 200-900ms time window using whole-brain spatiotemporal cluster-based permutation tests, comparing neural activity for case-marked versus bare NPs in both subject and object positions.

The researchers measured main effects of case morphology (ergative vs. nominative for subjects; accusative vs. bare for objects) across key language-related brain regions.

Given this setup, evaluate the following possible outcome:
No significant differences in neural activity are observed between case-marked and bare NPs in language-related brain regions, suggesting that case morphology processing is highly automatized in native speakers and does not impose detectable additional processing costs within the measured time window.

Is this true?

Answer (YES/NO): NO